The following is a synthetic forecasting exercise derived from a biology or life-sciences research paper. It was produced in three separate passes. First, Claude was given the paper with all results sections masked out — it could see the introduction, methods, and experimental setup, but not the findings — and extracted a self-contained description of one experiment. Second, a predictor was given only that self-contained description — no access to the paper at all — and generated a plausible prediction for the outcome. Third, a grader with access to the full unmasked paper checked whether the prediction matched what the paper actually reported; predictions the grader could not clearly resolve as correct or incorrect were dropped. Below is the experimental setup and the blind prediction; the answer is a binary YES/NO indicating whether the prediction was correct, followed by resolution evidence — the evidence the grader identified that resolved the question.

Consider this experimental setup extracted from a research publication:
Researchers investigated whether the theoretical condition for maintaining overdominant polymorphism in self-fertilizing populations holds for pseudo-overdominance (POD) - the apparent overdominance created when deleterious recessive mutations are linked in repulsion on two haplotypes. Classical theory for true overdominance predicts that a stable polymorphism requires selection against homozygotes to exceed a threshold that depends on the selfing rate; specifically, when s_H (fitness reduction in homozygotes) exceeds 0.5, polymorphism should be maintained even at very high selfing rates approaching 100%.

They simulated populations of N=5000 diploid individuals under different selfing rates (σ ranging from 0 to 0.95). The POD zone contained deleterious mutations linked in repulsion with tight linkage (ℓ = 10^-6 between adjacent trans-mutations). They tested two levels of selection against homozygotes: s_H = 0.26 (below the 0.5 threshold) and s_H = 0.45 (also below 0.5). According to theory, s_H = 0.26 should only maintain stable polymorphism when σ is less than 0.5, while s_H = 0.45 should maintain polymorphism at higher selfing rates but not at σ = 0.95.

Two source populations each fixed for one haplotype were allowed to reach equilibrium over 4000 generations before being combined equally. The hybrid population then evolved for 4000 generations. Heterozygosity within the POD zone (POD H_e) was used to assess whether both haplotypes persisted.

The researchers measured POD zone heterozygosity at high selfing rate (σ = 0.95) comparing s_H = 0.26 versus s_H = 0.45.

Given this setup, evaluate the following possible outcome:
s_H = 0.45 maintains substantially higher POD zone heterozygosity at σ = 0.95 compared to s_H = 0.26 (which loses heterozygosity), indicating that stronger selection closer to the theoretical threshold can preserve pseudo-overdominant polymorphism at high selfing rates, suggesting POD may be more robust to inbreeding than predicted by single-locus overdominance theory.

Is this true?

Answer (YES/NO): NO